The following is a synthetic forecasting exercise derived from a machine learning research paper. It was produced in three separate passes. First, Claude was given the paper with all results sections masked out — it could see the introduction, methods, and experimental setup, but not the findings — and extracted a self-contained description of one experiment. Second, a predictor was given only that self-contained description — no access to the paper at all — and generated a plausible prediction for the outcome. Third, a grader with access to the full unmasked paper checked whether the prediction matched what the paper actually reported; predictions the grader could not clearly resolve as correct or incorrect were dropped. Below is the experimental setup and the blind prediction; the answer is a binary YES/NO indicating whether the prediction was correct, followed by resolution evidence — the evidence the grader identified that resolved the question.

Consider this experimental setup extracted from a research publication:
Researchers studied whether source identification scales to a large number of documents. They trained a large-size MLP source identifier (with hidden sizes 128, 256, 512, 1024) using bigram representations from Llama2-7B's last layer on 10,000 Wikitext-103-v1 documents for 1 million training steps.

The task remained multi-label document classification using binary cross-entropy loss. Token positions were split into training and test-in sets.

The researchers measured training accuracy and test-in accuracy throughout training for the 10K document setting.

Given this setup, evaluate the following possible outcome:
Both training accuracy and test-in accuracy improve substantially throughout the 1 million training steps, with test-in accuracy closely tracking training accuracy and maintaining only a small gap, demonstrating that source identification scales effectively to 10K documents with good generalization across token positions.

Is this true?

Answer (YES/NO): NO